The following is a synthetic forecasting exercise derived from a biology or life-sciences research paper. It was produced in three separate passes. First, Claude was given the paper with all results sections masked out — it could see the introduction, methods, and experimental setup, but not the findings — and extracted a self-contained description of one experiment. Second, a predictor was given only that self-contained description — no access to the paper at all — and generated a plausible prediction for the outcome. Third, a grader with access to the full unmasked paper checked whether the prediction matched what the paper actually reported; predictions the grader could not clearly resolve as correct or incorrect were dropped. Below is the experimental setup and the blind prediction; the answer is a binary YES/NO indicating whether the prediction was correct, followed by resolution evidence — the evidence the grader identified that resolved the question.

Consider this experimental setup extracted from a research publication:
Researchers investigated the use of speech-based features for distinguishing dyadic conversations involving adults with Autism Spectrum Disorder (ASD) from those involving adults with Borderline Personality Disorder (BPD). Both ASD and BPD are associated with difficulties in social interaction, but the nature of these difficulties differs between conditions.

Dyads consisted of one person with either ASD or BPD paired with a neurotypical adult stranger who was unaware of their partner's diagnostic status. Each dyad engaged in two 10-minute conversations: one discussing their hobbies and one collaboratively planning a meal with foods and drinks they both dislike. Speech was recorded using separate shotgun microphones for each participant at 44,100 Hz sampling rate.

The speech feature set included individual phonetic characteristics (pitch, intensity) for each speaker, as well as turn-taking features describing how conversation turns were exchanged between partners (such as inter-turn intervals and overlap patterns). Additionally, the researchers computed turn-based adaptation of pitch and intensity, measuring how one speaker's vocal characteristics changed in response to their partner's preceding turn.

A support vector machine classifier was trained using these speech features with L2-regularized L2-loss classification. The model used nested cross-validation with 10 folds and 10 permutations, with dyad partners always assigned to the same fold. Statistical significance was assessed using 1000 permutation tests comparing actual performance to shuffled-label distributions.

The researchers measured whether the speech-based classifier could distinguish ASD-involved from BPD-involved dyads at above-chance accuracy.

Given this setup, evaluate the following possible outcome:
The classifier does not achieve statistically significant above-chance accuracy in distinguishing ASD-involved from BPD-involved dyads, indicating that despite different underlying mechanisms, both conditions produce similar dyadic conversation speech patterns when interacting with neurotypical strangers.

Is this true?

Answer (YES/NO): NO